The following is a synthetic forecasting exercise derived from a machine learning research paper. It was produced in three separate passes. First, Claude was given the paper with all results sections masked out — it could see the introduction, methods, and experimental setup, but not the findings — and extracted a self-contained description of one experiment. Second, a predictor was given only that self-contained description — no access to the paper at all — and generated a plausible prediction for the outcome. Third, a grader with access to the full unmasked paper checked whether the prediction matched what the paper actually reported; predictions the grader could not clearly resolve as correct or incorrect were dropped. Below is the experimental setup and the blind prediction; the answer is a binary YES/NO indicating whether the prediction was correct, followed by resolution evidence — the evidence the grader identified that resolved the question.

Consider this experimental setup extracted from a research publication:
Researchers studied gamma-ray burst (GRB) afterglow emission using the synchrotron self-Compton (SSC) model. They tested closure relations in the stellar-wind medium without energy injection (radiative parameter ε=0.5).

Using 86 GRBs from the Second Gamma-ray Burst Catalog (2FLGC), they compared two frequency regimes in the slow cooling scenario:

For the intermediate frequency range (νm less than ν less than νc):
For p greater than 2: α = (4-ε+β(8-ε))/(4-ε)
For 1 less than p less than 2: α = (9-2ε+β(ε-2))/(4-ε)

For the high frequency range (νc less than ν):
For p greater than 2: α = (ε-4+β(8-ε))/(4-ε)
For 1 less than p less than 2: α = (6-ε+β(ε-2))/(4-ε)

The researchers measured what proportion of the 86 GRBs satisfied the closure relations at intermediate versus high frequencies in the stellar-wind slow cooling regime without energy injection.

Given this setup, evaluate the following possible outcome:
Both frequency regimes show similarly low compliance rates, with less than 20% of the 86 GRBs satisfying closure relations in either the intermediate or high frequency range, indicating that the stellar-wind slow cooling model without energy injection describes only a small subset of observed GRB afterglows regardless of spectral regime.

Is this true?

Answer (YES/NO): NO